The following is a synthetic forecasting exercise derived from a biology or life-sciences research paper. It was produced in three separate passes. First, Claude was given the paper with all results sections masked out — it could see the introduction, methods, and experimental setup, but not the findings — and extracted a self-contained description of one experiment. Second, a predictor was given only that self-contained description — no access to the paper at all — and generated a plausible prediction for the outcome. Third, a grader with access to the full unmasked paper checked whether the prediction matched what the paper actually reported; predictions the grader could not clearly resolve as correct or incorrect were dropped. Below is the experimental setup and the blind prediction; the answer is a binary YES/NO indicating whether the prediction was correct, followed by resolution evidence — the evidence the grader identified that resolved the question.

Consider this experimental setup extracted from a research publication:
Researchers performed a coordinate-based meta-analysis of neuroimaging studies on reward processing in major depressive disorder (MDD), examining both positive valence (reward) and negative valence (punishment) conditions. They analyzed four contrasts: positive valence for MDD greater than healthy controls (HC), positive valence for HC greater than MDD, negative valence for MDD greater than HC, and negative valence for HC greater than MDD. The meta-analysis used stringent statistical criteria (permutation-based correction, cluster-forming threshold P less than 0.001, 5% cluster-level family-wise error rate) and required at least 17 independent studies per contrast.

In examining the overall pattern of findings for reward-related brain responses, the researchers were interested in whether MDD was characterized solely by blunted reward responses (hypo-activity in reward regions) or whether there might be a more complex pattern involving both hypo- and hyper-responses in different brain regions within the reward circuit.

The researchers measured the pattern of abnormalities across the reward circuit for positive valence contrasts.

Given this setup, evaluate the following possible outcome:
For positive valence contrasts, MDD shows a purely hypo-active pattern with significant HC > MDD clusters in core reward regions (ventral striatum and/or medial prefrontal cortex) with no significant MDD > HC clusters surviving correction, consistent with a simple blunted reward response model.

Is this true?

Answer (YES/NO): NO